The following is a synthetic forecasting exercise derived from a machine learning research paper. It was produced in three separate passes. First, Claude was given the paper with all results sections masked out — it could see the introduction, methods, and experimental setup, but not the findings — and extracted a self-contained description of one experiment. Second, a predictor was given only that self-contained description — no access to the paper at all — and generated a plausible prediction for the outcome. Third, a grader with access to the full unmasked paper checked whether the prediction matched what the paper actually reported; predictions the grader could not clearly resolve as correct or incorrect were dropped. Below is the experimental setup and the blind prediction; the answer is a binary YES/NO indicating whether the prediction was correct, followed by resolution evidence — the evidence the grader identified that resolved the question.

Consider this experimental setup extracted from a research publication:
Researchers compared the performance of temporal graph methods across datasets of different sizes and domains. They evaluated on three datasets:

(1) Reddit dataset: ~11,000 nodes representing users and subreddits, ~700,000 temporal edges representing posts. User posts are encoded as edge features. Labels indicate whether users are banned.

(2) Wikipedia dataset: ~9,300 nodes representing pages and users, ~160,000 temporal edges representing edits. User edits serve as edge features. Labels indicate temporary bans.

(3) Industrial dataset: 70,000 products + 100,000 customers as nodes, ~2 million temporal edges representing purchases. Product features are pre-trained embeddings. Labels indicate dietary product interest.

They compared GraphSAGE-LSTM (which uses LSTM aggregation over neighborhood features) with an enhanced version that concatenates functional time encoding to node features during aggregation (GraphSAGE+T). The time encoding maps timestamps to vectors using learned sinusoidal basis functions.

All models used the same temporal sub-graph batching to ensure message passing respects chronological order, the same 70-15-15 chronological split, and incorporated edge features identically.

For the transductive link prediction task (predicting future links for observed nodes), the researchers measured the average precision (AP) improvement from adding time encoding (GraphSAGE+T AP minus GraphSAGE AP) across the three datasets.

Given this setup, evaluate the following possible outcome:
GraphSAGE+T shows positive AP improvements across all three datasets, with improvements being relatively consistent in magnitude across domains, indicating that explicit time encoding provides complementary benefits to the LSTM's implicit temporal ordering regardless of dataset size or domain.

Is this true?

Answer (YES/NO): NO